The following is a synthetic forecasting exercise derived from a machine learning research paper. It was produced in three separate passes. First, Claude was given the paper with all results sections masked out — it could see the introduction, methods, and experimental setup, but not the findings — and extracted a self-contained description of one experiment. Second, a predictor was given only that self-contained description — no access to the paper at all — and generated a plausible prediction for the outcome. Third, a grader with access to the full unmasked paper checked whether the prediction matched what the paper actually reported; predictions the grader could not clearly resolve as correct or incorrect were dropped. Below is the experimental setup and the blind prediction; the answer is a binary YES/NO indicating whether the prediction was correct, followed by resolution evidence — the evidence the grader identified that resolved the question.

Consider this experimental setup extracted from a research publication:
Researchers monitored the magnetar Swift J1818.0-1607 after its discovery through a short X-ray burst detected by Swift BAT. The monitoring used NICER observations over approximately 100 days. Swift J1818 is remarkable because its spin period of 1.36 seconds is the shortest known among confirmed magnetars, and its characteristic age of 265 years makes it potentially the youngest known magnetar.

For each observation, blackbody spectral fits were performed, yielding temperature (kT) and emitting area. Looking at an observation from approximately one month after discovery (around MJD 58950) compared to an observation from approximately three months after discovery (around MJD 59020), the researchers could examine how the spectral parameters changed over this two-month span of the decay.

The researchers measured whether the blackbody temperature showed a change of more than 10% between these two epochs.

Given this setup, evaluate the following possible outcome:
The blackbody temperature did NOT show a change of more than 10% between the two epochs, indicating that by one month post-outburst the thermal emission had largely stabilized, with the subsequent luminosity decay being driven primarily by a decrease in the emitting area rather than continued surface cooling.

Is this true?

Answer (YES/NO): YES